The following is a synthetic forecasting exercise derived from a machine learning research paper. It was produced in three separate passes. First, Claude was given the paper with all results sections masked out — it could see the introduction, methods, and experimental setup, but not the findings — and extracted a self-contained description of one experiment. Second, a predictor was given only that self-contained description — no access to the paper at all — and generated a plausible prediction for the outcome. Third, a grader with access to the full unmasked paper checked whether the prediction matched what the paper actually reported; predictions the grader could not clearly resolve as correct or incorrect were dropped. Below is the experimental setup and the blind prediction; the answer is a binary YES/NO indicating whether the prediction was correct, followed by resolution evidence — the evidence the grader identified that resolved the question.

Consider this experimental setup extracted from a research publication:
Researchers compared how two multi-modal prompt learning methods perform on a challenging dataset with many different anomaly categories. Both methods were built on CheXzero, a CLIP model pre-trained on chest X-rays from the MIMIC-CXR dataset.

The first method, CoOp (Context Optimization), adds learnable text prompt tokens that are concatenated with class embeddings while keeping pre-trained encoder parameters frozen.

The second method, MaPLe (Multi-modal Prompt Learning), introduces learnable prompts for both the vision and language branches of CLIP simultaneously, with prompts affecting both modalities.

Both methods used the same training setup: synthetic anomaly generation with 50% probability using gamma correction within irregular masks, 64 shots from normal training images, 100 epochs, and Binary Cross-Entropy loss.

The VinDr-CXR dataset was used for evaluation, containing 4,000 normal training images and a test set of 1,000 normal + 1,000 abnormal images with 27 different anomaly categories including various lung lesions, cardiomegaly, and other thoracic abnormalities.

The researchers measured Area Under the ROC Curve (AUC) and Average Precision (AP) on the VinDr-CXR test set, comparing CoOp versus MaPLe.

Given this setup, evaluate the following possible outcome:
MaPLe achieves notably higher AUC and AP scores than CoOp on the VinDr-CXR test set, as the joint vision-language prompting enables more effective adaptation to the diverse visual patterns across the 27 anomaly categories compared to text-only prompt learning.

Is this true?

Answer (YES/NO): NO